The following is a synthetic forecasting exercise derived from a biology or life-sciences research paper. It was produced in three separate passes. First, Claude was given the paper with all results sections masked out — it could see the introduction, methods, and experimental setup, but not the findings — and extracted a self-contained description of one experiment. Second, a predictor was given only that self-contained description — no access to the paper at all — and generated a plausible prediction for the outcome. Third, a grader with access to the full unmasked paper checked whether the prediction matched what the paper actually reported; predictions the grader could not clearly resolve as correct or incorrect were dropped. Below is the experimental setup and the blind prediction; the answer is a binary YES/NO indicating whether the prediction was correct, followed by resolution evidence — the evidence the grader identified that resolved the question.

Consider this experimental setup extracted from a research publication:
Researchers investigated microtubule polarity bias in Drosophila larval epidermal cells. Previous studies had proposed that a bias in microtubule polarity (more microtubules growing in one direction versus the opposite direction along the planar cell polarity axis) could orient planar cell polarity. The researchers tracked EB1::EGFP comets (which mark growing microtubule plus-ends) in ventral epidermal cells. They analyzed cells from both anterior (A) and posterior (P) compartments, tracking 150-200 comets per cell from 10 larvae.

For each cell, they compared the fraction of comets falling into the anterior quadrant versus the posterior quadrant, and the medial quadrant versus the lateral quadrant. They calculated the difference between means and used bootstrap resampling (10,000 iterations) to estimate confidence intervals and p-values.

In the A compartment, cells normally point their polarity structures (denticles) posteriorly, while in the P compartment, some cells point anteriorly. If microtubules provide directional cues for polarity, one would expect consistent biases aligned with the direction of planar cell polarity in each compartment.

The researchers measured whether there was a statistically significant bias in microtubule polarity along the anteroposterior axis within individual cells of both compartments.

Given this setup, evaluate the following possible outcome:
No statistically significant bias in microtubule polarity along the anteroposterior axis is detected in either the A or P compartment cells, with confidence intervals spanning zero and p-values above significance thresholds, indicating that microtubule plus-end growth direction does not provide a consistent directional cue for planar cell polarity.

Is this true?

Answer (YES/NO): YES